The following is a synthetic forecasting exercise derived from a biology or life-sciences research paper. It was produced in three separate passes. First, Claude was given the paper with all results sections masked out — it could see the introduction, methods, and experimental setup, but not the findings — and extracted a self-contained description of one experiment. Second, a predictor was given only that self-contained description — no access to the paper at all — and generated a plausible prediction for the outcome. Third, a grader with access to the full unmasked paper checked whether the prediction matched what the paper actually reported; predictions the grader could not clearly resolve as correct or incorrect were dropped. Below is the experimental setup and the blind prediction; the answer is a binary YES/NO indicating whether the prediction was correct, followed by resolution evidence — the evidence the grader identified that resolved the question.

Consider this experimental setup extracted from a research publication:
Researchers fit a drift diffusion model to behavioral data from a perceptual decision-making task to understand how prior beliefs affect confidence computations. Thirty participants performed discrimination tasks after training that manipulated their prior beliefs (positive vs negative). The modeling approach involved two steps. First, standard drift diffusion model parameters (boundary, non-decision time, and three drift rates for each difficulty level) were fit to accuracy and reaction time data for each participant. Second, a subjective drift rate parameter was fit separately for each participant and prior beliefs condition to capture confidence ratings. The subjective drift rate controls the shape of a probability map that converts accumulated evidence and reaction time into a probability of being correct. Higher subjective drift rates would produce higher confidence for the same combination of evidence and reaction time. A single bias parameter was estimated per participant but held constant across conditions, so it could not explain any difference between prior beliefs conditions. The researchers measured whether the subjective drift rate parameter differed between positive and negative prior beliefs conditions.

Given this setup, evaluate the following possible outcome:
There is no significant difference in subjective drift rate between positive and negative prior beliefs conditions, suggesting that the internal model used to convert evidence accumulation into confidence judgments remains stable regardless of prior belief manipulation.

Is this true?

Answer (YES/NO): NO